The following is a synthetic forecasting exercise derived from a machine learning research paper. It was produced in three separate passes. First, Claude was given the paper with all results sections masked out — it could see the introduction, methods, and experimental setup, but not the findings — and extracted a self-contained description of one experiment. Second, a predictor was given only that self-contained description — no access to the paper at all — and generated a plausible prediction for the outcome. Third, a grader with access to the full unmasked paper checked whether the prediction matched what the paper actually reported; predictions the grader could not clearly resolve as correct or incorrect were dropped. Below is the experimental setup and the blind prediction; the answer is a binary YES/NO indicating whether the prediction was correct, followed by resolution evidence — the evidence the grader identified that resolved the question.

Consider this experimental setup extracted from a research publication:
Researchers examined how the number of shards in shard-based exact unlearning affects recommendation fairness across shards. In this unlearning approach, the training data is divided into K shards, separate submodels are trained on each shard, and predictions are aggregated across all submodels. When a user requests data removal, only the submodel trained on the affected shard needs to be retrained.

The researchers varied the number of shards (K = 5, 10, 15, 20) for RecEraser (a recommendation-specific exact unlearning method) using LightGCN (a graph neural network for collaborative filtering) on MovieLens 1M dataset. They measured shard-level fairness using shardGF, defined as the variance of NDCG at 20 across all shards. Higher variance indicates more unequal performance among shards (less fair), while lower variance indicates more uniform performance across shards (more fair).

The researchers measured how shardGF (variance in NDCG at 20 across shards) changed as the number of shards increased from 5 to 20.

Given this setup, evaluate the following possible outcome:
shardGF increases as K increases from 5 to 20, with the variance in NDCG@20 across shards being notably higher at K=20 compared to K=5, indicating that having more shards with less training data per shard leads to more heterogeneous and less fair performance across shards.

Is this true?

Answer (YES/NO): NO